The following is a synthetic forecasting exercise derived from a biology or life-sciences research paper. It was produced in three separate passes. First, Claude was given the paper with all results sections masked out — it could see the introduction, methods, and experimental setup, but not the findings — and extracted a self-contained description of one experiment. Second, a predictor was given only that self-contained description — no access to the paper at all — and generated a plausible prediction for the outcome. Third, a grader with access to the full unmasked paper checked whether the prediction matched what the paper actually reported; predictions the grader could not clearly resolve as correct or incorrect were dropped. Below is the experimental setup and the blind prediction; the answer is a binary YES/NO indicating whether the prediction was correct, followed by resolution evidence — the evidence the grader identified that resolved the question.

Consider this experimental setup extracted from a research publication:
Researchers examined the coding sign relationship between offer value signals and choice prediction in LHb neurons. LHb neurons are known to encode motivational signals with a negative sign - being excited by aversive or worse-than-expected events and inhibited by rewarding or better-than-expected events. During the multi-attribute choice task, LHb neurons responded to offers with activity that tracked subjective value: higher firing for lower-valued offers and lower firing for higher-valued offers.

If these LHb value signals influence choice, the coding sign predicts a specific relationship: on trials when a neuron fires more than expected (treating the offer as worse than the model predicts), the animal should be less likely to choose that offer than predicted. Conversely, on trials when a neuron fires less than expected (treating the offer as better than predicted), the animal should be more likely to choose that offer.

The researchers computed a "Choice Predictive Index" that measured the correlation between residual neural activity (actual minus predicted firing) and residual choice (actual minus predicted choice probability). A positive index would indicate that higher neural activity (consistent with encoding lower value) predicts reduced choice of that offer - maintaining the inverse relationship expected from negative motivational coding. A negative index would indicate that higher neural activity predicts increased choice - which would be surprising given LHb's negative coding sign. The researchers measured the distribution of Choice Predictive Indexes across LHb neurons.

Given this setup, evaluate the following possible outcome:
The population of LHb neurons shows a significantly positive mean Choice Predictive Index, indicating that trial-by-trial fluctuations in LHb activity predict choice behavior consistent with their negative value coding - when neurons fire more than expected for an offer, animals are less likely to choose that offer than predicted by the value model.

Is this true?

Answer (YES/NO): YES